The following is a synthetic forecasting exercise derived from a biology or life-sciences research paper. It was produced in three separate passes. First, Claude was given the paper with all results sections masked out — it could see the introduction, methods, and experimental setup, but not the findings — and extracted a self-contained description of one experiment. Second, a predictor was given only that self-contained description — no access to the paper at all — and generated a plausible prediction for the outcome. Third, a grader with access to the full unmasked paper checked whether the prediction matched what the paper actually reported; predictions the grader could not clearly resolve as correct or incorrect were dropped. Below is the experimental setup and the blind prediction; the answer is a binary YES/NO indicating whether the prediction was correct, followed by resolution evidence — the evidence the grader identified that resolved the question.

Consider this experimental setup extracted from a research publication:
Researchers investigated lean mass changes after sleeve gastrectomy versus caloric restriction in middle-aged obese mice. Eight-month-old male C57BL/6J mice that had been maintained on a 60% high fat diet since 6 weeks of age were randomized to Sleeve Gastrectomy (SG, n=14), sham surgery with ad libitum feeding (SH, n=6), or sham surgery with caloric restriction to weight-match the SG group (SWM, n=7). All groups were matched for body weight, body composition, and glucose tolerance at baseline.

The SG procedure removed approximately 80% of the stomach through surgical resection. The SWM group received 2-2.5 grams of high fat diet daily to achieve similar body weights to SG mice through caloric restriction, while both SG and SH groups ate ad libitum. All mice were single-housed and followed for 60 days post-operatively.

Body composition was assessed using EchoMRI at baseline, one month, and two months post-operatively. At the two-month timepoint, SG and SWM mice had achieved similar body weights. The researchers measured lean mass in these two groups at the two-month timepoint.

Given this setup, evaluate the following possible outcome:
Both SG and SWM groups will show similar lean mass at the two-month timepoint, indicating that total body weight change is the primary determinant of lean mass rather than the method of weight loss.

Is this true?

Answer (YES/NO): YES